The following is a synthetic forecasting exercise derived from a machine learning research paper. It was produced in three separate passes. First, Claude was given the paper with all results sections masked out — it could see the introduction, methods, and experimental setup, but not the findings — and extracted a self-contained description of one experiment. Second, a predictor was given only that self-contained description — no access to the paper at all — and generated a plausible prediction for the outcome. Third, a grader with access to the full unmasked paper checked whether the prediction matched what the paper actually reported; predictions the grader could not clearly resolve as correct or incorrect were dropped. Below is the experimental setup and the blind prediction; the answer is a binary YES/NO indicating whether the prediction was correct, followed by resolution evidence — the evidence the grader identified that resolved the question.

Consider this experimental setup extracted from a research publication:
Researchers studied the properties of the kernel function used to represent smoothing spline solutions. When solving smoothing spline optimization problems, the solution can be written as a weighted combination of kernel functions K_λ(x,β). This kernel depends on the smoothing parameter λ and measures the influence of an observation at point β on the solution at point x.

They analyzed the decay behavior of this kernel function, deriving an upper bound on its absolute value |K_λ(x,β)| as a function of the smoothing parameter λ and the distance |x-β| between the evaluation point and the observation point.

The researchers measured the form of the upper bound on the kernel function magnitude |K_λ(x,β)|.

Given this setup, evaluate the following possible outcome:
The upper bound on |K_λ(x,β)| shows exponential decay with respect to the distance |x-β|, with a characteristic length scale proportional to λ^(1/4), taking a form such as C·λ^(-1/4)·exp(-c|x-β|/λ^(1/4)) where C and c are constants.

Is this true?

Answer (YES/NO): NO